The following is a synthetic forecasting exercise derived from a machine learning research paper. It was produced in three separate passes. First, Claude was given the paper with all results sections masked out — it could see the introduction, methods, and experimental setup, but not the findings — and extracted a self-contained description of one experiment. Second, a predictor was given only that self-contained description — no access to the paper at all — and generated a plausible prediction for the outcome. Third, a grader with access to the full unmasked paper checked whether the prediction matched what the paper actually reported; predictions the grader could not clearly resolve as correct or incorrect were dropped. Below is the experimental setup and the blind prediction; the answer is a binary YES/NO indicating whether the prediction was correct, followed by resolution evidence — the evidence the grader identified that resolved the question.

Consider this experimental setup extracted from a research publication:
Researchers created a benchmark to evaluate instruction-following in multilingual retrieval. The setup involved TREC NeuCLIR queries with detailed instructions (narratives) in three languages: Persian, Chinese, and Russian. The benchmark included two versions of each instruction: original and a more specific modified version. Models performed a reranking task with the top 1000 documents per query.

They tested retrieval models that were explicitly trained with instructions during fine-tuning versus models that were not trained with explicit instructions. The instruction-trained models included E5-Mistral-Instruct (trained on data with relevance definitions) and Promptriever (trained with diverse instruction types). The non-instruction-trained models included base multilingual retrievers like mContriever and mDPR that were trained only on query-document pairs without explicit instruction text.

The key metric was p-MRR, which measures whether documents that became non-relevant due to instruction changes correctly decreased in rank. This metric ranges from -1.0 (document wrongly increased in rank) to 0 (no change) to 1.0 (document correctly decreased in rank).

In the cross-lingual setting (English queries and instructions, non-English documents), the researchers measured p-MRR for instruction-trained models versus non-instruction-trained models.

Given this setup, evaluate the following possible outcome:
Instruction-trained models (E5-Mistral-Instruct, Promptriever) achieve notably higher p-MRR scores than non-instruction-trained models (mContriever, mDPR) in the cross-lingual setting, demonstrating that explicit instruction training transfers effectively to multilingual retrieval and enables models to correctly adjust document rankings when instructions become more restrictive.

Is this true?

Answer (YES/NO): YES